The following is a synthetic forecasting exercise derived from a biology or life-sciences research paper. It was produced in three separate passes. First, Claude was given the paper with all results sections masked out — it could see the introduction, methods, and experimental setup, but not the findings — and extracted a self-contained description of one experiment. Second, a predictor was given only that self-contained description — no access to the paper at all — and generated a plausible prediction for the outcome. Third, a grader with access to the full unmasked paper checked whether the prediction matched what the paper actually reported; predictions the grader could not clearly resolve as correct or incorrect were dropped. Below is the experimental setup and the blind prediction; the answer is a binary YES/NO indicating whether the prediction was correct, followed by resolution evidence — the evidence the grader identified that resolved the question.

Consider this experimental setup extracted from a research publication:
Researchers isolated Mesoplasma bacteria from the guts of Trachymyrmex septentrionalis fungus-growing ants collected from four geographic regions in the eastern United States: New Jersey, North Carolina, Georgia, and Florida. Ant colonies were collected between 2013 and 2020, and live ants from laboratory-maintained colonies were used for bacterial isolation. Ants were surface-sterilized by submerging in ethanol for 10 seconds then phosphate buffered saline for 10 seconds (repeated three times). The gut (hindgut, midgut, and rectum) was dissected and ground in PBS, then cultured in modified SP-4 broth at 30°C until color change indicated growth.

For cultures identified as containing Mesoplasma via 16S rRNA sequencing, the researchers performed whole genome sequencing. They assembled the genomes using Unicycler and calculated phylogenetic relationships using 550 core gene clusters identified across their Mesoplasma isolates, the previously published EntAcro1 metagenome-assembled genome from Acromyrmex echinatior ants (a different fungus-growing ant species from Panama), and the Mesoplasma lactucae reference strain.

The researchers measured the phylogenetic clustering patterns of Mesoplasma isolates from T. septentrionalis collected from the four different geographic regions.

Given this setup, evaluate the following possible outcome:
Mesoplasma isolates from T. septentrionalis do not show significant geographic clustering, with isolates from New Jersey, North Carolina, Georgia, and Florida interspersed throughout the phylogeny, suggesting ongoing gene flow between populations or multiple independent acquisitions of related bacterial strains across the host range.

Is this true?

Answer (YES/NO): NO